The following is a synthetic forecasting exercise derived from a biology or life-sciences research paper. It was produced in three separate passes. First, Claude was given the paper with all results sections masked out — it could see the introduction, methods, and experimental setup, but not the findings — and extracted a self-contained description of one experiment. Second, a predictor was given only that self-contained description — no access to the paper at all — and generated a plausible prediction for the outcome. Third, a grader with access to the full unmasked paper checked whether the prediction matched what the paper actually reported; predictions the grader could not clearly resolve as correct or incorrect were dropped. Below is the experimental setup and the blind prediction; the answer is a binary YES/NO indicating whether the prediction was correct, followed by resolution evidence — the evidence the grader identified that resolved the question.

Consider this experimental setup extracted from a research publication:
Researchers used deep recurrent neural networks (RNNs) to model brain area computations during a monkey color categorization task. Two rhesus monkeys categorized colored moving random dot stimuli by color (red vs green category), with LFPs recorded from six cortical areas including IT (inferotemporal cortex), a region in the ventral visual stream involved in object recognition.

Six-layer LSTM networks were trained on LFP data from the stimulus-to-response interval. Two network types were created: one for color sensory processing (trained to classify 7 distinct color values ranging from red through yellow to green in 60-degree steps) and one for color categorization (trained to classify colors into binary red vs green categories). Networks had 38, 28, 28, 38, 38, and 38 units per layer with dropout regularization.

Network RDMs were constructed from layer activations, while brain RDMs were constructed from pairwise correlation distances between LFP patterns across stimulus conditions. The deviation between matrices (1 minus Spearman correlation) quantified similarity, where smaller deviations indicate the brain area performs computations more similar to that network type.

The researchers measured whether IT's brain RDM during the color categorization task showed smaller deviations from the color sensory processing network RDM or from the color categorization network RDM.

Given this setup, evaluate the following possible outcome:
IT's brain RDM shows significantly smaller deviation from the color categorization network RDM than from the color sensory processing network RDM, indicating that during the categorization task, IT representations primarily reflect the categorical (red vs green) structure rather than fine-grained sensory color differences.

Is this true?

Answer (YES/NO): NO